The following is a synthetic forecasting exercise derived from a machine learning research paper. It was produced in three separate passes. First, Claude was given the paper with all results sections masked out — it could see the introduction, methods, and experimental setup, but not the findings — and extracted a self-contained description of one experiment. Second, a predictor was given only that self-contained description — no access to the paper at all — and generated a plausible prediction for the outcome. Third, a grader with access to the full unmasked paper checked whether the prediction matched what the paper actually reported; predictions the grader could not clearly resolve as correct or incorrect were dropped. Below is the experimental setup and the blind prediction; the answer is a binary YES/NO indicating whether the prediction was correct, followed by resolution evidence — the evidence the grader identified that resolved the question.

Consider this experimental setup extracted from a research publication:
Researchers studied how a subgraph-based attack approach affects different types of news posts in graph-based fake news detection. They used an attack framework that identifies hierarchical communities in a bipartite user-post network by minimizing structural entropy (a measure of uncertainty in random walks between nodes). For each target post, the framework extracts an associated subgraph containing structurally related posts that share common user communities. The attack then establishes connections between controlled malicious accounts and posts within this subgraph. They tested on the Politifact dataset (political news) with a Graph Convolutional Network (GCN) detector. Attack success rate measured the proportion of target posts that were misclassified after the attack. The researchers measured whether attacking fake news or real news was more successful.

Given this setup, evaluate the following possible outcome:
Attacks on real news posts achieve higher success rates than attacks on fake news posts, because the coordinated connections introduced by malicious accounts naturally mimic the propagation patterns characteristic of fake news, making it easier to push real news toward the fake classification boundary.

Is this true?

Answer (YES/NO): YES